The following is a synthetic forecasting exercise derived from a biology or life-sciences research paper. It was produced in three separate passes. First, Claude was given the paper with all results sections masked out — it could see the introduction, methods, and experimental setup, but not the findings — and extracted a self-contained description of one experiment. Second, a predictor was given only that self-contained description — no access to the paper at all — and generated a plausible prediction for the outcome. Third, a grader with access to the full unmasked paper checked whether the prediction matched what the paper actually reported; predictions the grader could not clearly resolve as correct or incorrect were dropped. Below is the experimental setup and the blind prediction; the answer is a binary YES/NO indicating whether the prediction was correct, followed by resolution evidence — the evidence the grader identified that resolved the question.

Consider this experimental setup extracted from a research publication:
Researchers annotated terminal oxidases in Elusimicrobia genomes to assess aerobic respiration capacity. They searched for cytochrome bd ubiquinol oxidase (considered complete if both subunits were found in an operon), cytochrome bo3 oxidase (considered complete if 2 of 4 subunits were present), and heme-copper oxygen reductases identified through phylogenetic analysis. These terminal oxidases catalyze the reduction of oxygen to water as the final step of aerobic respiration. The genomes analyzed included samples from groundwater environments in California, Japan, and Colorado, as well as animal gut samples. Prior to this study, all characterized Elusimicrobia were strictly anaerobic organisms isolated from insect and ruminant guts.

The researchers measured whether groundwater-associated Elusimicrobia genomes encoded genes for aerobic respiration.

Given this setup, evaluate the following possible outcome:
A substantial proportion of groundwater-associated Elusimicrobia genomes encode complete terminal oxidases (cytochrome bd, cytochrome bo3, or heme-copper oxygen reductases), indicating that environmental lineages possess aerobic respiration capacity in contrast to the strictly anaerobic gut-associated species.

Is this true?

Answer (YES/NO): YES